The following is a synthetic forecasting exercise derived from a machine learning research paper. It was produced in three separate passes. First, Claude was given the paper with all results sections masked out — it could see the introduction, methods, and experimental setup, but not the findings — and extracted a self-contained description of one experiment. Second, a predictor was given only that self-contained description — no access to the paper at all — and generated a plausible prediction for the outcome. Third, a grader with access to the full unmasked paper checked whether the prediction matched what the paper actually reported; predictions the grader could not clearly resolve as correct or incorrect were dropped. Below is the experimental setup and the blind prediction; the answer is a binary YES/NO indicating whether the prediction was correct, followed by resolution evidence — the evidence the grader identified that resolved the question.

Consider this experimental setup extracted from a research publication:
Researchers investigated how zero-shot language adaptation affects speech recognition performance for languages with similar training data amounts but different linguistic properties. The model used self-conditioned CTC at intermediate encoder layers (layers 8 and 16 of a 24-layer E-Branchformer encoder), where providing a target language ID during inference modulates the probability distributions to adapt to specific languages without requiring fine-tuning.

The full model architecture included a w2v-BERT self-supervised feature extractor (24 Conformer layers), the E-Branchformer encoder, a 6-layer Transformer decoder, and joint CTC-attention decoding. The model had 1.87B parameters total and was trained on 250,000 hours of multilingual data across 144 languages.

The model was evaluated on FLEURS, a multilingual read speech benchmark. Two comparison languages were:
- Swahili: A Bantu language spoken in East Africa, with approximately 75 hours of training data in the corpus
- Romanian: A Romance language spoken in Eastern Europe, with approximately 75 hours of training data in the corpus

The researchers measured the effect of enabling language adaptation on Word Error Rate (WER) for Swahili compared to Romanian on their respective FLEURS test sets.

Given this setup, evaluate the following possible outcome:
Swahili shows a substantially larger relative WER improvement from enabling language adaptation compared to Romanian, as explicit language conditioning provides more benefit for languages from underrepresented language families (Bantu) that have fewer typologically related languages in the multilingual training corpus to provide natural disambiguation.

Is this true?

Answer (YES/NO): NO